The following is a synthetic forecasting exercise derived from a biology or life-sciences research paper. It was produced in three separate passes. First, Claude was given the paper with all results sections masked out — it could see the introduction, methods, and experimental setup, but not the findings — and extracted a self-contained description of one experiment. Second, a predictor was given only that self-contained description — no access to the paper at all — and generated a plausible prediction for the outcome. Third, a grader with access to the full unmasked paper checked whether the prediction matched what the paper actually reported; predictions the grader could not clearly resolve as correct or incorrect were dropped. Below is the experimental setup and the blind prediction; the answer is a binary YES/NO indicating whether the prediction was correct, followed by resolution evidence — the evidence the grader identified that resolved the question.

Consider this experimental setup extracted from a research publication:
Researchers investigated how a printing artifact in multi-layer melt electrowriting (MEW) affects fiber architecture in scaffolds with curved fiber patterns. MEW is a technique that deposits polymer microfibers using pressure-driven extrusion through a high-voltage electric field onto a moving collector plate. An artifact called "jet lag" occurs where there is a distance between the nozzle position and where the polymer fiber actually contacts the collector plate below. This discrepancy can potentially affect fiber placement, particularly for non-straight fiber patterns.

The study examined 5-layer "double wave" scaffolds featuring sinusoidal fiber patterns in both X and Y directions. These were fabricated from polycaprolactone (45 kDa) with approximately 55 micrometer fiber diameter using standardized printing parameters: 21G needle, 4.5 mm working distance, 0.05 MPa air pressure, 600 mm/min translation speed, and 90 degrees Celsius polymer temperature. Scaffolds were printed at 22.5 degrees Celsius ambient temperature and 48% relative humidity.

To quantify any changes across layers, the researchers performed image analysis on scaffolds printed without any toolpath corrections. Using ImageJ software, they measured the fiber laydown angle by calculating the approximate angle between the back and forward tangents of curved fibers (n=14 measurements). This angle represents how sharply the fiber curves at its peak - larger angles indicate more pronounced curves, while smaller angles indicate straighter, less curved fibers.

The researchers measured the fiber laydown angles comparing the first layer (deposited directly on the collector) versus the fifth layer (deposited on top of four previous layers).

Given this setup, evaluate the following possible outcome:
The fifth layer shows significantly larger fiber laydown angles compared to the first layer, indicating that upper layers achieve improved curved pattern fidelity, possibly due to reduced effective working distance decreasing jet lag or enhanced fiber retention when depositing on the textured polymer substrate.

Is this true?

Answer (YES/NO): NO